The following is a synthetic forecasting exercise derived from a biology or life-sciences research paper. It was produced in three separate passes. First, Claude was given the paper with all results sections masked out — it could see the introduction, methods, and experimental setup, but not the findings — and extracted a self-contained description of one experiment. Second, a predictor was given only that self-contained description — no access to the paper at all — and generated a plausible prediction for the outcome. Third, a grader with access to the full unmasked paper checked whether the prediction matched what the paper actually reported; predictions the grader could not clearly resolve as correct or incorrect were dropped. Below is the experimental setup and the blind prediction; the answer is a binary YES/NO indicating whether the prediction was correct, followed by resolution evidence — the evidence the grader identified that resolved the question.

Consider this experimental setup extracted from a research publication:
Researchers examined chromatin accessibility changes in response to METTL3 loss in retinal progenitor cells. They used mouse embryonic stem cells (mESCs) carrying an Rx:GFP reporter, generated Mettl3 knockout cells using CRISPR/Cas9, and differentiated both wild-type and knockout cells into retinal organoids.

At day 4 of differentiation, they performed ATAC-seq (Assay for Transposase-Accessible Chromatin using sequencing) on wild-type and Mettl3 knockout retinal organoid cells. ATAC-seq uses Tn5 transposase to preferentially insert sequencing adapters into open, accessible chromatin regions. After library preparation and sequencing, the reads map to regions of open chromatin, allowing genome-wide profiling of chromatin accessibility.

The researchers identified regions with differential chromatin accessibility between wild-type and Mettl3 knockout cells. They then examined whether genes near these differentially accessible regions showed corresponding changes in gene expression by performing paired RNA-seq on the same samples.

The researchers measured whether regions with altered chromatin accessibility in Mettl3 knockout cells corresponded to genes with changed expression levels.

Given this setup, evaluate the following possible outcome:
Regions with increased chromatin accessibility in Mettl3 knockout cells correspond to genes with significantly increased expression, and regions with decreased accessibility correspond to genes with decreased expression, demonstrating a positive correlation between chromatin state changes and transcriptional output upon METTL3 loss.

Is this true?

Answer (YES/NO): NO